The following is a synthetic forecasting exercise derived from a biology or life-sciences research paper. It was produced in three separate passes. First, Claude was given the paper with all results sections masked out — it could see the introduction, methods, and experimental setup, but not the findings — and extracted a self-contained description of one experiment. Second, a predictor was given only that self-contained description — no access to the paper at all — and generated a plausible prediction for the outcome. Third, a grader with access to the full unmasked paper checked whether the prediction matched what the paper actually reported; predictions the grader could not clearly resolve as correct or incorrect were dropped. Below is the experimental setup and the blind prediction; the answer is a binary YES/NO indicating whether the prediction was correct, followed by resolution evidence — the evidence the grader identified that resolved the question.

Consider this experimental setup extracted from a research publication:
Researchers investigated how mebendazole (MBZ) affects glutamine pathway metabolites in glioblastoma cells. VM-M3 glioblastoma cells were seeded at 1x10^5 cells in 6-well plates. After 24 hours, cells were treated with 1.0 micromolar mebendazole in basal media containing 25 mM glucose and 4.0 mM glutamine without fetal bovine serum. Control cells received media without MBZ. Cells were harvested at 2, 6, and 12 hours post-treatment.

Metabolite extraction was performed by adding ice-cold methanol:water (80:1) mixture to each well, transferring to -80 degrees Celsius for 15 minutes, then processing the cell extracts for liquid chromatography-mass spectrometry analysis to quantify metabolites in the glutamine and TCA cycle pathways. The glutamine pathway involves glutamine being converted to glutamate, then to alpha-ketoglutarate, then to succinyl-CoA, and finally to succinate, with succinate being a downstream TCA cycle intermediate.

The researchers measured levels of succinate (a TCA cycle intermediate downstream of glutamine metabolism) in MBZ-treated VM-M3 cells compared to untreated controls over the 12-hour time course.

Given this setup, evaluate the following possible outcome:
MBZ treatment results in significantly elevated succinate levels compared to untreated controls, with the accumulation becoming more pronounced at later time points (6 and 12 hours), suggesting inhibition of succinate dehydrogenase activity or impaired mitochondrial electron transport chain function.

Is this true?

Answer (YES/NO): NO